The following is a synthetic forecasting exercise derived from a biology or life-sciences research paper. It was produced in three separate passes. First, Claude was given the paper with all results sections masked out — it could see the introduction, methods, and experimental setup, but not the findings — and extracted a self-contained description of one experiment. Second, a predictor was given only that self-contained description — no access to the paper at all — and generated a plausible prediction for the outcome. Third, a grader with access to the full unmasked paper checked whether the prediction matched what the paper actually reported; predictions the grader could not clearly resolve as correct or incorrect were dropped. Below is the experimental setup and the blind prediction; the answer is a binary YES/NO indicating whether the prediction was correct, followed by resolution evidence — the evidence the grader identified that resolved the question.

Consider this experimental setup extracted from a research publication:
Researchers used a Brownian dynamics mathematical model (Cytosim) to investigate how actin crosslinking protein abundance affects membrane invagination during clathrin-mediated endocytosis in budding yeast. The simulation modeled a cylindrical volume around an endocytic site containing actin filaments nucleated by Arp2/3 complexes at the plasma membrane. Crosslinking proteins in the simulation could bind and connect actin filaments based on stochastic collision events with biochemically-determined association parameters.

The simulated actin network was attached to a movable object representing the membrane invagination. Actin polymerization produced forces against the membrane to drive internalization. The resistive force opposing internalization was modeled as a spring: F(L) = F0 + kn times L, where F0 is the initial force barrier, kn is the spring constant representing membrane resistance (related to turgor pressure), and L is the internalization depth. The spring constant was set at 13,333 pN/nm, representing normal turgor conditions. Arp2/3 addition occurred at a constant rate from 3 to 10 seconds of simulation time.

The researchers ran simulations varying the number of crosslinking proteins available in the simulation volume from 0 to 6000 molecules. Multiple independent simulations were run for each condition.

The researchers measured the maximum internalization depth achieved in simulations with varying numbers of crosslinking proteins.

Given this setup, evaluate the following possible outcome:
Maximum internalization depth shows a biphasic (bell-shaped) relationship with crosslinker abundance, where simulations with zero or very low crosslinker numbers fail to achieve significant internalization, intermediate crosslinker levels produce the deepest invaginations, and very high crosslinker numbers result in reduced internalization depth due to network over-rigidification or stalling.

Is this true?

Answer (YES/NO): YES